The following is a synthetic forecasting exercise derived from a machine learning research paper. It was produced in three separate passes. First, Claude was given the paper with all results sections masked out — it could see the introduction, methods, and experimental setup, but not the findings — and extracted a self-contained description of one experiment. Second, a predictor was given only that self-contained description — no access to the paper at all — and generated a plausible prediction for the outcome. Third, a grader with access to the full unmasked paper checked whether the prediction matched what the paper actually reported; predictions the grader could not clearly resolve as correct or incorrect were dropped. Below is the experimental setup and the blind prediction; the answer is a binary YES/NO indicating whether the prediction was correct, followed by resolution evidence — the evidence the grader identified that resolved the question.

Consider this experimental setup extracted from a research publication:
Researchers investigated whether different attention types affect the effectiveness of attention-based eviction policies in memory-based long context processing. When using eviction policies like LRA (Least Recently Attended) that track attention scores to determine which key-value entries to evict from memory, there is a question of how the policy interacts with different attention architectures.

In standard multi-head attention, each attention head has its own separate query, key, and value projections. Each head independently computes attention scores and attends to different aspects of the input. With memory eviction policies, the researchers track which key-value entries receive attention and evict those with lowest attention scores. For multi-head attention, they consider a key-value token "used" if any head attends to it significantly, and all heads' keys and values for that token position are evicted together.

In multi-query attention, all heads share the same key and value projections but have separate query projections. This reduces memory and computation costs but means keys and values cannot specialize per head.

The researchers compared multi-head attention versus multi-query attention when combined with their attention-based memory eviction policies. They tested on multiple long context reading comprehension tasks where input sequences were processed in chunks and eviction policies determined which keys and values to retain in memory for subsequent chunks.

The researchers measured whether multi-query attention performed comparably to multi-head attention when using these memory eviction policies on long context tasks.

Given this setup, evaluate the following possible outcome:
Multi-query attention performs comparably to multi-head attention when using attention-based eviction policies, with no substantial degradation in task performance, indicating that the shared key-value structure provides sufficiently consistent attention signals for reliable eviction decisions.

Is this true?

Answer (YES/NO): YES